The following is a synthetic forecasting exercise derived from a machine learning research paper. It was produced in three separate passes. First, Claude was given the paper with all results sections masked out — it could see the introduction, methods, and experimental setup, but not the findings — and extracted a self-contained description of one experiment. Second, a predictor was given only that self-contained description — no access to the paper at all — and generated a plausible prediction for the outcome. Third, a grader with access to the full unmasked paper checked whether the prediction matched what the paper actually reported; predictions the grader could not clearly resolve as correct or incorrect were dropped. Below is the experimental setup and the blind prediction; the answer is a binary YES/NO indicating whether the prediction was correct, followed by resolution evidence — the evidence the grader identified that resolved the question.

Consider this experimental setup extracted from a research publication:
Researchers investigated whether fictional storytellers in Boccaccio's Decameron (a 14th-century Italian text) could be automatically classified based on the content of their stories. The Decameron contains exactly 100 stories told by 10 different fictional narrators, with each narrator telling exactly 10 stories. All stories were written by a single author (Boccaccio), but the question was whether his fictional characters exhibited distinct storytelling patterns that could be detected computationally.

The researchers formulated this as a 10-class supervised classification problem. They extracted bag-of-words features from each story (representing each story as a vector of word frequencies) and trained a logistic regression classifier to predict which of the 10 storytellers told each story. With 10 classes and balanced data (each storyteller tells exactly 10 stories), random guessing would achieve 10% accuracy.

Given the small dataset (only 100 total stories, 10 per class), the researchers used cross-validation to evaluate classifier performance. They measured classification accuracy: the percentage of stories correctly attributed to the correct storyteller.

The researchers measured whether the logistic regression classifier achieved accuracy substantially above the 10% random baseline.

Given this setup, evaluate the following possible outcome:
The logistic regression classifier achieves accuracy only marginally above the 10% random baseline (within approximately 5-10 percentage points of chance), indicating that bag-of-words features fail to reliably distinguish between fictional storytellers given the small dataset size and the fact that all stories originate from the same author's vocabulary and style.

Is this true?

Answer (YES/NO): NO